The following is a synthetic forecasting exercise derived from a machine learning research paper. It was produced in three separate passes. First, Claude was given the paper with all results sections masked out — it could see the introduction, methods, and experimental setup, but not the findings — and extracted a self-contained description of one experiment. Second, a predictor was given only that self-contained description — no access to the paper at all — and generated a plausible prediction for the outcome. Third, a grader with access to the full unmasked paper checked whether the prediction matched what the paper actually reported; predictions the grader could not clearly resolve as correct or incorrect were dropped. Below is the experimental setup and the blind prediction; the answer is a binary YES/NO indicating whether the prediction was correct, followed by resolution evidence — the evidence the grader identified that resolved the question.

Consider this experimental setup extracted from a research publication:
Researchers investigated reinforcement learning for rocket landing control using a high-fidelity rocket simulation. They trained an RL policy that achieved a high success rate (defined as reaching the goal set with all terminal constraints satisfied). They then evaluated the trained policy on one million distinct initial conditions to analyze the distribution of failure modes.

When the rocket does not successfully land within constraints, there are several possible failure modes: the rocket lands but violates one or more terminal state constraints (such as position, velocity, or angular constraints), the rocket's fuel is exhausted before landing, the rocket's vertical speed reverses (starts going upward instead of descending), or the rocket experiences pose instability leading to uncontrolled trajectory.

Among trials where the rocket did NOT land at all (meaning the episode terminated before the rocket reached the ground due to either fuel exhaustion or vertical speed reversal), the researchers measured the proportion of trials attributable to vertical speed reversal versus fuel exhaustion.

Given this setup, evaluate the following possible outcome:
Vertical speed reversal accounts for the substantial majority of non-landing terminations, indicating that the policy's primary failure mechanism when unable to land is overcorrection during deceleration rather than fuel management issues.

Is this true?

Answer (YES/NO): YES